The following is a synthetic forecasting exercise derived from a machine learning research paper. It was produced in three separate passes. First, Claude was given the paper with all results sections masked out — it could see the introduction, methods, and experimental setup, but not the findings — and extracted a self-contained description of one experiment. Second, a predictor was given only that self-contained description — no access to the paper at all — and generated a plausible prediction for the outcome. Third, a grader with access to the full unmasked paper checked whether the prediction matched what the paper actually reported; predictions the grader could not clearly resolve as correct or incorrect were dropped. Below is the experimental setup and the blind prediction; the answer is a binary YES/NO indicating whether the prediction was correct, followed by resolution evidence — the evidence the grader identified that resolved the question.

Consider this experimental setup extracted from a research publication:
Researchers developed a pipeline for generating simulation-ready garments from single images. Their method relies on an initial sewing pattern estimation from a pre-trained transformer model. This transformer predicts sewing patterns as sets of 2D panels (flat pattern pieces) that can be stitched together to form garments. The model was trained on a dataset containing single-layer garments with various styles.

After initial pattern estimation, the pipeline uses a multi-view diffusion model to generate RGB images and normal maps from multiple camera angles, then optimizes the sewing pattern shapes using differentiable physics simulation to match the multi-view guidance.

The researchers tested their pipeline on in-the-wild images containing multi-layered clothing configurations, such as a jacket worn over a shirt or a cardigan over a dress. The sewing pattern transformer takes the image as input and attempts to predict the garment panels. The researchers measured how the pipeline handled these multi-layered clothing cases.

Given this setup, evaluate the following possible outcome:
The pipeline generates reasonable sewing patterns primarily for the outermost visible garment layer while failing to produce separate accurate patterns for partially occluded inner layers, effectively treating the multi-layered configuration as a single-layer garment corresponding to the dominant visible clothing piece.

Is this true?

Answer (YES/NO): NO